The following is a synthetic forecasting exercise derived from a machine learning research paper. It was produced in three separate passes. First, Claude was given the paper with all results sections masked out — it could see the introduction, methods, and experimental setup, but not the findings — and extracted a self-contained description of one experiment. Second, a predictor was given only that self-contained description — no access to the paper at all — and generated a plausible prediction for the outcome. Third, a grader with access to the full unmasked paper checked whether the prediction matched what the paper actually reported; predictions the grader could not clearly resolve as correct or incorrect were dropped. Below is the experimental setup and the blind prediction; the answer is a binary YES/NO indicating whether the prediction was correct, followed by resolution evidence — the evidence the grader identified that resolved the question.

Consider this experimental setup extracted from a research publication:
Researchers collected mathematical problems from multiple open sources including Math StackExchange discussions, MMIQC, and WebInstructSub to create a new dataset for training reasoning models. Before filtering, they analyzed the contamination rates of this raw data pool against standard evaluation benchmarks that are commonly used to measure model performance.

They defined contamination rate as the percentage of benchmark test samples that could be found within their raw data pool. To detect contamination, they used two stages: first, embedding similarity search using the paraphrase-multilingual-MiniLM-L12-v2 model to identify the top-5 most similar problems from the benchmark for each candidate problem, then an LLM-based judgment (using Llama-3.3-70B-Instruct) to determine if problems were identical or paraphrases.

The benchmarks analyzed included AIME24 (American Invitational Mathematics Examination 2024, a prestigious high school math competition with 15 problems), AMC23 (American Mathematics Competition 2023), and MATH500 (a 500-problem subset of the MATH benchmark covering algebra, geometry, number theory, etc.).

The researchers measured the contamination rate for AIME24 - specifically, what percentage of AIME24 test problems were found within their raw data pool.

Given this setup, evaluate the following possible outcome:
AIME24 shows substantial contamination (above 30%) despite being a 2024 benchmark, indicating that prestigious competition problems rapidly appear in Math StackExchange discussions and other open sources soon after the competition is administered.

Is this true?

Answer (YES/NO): YES